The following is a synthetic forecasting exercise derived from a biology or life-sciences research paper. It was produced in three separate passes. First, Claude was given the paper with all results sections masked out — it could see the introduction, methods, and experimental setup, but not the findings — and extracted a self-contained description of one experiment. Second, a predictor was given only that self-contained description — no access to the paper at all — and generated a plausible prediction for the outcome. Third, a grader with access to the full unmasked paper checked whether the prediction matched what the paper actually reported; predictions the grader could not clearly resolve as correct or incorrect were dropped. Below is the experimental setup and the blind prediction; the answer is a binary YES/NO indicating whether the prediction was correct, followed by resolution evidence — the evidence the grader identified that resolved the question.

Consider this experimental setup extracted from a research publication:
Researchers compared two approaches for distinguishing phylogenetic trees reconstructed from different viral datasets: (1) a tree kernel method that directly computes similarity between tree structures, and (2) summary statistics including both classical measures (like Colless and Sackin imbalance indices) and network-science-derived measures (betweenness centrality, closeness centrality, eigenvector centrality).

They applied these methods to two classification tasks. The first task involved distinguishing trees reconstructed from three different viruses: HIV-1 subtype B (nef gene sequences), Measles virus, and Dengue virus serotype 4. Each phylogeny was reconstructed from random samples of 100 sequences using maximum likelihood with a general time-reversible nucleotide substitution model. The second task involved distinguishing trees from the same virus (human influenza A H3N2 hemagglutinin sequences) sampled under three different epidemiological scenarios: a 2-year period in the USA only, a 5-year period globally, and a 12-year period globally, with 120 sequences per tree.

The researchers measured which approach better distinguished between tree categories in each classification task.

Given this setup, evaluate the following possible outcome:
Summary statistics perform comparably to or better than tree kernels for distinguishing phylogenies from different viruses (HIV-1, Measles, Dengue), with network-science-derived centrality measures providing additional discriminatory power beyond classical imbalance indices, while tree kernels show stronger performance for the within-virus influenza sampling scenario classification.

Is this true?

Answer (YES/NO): NO